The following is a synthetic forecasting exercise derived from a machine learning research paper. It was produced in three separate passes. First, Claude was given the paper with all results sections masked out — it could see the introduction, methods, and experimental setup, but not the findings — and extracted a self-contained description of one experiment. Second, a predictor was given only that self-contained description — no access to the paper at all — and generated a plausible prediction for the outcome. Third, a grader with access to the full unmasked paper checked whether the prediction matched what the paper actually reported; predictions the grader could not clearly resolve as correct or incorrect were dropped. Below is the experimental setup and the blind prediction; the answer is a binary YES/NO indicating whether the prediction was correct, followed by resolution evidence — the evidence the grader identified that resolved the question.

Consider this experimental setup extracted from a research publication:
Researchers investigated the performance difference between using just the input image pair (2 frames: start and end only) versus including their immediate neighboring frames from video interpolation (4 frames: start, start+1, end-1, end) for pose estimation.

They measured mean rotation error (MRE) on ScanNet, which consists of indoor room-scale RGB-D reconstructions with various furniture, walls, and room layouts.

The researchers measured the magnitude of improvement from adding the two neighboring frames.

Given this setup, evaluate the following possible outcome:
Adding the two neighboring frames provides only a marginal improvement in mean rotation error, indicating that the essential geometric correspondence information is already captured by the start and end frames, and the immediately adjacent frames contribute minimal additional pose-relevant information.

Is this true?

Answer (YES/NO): NO